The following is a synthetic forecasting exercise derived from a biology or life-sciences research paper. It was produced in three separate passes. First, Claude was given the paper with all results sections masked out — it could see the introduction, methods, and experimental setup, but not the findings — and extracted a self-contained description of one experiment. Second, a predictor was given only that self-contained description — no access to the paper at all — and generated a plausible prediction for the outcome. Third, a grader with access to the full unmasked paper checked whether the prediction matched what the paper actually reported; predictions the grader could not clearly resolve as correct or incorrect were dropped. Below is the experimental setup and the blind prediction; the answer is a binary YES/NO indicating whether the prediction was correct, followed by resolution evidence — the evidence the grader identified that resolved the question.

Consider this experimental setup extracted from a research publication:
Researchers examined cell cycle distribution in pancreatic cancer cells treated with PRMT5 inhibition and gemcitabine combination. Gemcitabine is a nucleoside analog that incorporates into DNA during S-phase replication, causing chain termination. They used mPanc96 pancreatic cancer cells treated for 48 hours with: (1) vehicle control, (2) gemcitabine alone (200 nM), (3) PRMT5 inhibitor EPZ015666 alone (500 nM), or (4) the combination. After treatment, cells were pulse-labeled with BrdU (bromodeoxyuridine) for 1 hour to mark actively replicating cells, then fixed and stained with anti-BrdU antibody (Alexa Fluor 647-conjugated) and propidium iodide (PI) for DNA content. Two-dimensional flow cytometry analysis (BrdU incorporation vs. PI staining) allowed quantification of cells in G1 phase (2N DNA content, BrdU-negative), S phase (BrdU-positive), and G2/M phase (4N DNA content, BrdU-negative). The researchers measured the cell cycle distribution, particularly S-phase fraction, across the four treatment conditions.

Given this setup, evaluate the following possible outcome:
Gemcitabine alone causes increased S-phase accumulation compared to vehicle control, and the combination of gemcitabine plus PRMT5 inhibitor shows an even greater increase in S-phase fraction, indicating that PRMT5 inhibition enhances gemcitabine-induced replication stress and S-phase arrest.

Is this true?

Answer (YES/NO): NO